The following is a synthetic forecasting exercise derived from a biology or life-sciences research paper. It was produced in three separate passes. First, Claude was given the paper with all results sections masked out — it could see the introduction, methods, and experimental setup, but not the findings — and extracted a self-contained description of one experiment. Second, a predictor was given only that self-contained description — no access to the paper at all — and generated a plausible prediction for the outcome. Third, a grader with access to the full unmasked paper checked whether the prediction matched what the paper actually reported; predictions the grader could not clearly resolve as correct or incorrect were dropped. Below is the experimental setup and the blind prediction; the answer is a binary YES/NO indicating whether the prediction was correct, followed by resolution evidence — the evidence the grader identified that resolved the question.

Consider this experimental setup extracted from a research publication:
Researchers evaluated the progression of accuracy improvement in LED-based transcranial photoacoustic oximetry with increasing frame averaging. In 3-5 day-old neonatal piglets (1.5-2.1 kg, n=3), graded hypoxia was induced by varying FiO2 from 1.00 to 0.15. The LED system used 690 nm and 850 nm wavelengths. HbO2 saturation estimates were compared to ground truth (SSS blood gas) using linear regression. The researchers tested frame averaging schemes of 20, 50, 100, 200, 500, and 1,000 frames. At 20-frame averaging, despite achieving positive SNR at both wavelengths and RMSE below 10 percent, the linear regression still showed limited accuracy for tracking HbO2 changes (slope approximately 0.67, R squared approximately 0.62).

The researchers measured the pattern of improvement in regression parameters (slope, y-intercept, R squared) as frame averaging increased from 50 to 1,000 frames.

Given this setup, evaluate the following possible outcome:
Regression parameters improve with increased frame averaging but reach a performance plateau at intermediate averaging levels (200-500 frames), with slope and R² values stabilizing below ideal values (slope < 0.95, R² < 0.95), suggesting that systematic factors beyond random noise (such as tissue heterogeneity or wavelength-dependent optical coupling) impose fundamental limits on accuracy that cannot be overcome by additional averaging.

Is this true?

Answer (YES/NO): NO